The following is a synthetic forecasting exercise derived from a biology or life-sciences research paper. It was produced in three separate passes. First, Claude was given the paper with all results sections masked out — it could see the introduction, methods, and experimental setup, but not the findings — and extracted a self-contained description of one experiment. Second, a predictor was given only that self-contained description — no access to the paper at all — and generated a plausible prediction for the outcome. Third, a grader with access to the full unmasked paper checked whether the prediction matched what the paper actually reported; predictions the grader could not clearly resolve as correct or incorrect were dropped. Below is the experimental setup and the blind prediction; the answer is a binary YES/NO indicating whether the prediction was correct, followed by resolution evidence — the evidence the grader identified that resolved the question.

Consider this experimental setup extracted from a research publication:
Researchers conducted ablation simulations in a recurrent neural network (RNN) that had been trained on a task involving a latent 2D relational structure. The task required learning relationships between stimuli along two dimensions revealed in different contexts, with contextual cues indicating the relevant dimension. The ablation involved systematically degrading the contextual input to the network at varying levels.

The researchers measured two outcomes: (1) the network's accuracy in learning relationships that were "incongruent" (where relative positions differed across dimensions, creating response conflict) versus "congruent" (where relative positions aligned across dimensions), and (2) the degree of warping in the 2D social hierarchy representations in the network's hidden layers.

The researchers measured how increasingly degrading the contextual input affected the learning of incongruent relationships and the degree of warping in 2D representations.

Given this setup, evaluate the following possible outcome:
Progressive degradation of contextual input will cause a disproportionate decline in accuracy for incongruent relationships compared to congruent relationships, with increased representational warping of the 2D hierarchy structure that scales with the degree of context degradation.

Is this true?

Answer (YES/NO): YES